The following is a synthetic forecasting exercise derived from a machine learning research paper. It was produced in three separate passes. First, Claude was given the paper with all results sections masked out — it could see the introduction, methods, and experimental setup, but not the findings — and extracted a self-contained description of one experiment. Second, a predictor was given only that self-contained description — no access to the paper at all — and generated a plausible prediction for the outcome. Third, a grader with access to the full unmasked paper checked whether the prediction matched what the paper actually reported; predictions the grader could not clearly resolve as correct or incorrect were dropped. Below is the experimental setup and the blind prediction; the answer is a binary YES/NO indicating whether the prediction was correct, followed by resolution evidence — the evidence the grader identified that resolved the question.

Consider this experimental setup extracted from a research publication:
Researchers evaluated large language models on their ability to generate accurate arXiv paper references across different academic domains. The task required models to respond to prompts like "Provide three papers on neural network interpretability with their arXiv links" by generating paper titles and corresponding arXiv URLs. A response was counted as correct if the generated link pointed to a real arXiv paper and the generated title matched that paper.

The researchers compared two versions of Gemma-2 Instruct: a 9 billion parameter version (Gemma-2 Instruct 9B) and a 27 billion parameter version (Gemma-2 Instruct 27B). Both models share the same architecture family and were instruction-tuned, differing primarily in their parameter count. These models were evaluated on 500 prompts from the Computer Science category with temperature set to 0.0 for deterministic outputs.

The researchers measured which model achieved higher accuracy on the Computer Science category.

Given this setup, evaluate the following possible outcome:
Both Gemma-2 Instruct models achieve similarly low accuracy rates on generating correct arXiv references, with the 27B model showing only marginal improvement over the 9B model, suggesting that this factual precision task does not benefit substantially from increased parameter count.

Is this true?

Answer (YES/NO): NO